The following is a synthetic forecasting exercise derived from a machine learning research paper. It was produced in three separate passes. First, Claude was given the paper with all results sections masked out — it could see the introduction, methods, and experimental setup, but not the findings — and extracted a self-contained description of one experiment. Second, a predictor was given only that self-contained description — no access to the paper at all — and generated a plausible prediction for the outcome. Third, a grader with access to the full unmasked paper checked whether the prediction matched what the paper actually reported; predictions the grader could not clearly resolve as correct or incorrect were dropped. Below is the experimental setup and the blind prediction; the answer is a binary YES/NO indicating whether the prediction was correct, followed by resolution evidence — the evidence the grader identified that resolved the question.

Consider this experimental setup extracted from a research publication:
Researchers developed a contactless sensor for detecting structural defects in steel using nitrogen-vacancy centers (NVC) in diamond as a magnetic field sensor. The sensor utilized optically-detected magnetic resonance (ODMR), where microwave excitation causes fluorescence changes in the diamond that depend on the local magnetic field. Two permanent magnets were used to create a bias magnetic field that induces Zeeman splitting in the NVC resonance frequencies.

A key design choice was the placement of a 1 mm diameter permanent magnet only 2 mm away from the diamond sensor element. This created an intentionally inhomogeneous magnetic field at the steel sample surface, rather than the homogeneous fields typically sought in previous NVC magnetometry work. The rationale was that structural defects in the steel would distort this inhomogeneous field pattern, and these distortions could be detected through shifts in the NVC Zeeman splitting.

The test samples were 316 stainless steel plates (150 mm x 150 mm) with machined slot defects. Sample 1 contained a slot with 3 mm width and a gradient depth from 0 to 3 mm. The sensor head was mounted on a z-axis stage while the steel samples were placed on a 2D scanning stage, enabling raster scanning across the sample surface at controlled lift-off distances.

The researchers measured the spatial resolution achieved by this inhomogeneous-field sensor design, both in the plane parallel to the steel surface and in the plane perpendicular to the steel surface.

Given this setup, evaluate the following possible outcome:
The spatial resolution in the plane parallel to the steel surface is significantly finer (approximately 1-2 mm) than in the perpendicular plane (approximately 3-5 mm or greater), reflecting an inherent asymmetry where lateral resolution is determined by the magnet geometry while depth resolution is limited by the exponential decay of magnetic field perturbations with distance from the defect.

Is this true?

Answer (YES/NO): NO